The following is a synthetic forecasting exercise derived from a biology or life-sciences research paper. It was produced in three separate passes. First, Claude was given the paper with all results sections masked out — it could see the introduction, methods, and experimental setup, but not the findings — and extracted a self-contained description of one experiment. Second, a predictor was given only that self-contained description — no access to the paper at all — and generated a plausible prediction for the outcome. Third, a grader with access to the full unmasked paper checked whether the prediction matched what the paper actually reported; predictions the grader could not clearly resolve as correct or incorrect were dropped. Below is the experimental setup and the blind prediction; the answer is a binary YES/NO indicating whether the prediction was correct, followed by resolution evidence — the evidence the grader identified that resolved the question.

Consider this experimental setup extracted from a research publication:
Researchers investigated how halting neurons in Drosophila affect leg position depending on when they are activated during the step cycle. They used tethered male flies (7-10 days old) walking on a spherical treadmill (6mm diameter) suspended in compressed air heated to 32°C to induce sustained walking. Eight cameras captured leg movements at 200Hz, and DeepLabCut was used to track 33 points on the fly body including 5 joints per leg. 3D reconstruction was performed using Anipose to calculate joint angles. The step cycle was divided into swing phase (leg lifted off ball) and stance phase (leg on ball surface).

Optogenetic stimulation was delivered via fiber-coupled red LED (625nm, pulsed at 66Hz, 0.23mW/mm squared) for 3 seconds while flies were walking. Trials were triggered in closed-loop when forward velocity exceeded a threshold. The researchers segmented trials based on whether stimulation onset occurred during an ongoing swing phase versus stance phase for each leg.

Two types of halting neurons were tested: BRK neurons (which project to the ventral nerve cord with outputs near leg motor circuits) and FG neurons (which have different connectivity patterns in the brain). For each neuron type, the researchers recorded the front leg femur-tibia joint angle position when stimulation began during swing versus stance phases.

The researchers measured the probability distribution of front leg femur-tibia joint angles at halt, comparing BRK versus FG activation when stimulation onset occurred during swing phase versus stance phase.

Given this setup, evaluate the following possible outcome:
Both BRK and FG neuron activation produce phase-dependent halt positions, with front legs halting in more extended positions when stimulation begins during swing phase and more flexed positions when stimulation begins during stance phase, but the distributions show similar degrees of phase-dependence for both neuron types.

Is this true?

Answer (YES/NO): NO